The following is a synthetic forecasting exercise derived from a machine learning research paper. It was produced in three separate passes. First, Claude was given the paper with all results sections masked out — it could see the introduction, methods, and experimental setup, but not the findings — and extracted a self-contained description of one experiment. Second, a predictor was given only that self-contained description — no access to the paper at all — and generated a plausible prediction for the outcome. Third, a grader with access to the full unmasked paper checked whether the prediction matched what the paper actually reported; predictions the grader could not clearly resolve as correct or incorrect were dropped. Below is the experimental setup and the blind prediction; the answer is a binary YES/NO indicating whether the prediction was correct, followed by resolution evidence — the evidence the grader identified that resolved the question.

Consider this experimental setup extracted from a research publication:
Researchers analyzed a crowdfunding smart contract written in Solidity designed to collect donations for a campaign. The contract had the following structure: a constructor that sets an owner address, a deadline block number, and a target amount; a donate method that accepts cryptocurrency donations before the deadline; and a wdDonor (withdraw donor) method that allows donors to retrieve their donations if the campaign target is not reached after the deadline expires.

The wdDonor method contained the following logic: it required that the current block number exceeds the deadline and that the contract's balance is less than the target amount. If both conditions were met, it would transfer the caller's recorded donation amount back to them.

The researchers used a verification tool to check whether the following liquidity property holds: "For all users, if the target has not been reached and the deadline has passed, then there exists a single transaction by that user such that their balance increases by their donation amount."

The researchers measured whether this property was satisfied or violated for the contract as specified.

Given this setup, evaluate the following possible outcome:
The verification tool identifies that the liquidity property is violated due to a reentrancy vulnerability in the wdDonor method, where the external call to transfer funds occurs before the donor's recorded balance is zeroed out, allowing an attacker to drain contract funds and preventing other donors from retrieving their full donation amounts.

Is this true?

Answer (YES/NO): NO